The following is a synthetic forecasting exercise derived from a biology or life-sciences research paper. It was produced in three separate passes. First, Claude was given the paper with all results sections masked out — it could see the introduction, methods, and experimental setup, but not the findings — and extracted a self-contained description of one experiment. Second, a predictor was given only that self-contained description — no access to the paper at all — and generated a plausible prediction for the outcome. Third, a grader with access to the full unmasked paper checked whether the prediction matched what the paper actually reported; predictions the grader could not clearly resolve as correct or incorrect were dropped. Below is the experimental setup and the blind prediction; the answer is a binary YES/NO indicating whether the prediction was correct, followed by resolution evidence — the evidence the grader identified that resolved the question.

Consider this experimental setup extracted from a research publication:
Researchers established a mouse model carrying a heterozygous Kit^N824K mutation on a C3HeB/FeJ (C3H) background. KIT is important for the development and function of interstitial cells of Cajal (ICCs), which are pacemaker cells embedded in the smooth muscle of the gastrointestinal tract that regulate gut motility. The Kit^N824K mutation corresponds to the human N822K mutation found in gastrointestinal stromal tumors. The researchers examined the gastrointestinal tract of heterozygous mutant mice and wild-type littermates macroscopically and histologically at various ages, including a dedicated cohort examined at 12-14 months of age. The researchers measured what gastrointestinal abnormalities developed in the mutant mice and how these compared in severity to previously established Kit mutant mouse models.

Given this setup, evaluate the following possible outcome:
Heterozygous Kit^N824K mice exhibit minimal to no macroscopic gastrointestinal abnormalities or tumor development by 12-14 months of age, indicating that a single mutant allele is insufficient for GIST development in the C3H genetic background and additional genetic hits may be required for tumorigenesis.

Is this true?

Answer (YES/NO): NO